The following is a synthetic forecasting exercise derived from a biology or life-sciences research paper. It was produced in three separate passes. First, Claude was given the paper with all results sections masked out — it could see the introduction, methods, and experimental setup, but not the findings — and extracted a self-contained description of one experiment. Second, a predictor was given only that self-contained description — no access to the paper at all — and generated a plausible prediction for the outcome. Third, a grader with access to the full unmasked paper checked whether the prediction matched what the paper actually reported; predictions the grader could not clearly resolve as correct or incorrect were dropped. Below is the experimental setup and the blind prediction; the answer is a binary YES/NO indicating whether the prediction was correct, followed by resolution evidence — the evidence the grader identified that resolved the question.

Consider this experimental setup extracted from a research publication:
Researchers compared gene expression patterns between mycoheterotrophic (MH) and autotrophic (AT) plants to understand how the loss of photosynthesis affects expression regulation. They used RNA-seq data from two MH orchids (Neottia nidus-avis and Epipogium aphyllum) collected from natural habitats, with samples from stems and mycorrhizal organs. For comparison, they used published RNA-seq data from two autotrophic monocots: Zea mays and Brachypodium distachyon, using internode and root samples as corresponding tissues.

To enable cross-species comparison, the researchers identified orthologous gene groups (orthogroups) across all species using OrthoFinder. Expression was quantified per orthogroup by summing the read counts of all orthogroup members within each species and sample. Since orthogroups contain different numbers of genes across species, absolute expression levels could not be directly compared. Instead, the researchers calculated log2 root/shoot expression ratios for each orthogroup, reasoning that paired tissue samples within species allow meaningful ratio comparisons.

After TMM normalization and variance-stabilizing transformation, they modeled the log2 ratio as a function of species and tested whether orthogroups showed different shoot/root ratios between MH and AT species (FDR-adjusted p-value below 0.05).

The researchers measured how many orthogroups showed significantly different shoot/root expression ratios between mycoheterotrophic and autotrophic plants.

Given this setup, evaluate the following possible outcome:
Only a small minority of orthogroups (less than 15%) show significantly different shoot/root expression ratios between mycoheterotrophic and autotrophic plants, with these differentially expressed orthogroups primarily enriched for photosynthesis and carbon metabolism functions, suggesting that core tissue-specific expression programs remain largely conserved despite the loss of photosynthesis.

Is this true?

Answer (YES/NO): NO